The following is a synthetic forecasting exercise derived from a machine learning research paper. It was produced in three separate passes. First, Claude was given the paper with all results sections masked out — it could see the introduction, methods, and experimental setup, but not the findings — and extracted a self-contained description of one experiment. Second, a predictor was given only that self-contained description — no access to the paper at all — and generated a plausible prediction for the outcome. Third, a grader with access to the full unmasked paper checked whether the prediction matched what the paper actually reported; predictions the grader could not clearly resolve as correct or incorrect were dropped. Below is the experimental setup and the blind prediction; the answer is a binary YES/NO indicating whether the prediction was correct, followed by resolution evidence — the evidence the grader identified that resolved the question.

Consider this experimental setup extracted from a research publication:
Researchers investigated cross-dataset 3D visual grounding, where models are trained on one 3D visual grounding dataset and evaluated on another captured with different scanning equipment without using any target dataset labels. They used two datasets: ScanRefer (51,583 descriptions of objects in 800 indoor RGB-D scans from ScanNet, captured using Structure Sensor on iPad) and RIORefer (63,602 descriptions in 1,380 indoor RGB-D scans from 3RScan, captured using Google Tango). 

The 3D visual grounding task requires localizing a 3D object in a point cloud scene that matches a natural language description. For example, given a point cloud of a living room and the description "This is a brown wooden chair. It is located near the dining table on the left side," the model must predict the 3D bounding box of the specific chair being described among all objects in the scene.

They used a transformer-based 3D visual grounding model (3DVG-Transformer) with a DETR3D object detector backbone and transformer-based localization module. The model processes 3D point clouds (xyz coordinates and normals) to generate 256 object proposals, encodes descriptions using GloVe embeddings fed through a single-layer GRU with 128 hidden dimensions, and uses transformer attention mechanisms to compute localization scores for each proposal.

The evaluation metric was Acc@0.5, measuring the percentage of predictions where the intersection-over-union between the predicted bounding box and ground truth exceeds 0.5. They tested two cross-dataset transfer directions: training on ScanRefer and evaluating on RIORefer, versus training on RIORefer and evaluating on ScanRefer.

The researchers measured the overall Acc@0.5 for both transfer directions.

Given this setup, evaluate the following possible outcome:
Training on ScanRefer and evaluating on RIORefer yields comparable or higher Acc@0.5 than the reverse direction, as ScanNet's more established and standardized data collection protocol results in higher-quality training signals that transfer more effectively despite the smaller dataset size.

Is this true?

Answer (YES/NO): NO